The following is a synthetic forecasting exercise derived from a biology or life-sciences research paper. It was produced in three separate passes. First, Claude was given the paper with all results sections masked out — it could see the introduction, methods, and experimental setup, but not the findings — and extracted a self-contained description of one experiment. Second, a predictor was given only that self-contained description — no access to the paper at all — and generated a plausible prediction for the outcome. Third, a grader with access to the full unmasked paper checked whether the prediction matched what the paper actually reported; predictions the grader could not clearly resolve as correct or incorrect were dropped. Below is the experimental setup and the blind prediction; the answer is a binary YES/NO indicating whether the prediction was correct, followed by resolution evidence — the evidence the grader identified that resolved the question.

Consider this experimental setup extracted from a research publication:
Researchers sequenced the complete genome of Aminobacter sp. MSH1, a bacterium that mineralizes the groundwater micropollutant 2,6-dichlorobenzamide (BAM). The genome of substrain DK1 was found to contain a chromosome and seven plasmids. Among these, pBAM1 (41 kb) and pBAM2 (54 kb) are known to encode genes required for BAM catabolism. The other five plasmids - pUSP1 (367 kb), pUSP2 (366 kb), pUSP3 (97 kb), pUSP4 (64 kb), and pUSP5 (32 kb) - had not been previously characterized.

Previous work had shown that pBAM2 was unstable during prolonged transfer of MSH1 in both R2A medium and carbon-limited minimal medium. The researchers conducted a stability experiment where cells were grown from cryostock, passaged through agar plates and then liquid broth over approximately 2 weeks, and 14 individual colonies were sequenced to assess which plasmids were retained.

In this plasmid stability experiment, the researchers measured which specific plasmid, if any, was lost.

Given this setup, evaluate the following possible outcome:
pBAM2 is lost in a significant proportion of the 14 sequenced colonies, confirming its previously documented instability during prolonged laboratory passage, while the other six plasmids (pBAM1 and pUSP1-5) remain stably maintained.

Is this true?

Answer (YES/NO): NO